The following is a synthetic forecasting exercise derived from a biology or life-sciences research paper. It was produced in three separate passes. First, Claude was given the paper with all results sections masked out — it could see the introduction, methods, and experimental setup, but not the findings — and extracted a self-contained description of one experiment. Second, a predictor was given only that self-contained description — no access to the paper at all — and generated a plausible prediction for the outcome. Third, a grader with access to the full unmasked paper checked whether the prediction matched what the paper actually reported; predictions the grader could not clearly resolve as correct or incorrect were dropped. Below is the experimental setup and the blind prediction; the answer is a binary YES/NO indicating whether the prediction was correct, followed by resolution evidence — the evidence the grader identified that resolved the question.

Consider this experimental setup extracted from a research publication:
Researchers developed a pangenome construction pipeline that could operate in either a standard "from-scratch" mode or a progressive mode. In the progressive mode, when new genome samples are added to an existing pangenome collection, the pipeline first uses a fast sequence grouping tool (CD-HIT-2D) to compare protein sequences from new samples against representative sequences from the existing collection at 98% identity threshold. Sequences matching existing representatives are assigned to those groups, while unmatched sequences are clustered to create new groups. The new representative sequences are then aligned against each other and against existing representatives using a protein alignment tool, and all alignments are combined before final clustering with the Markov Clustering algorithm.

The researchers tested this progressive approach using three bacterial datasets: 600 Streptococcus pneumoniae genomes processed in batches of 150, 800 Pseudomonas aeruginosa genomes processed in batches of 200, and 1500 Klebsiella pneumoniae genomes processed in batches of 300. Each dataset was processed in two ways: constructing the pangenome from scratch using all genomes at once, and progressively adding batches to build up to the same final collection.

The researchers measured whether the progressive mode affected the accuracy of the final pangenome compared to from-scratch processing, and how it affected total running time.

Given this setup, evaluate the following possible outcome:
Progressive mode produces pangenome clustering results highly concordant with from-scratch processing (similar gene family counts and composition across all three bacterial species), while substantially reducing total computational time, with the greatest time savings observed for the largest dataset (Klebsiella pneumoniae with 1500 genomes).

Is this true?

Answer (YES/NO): NO